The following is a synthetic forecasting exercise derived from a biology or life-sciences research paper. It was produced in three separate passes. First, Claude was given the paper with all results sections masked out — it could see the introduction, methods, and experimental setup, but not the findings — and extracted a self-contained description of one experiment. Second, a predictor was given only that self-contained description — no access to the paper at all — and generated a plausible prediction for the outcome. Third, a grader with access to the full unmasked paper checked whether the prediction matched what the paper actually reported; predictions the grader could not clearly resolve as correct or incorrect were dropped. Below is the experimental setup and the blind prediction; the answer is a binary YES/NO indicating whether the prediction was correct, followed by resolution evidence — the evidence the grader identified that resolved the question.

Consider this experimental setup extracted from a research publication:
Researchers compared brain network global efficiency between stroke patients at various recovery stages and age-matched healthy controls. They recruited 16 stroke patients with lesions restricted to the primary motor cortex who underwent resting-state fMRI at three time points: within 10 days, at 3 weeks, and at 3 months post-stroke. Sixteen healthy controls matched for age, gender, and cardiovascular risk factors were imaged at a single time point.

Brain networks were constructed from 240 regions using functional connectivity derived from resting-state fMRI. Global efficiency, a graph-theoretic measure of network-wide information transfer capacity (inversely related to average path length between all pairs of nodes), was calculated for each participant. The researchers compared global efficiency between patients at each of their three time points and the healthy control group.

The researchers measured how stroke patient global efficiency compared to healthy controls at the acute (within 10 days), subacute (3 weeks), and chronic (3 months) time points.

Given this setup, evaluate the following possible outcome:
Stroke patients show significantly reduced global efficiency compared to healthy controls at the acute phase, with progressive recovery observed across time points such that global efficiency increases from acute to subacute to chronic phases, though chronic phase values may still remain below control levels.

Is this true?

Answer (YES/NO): NO